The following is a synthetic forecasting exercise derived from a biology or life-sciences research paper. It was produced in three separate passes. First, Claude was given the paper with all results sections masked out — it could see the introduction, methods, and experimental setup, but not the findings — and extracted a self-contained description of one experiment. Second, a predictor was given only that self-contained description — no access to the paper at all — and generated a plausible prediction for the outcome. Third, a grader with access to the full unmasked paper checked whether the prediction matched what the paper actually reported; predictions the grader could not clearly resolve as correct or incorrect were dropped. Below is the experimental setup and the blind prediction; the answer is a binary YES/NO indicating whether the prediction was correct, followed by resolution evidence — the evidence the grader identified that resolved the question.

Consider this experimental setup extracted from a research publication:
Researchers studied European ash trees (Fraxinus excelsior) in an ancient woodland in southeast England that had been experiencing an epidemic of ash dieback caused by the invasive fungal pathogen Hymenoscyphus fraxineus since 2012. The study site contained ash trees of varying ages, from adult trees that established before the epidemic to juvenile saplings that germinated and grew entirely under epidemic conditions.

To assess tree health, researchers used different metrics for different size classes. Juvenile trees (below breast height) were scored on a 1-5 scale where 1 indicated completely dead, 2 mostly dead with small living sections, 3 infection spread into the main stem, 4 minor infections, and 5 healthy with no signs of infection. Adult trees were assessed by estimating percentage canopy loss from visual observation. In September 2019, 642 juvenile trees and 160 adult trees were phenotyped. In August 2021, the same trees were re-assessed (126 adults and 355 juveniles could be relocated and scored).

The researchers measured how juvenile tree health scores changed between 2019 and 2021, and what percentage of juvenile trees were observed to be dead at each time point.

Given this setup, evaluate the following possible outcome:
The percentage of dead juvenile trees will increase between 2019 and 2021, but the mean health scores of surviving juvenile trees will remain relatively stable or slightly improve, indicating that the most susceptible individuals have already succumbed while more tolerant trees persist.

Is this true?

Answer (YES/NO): NO